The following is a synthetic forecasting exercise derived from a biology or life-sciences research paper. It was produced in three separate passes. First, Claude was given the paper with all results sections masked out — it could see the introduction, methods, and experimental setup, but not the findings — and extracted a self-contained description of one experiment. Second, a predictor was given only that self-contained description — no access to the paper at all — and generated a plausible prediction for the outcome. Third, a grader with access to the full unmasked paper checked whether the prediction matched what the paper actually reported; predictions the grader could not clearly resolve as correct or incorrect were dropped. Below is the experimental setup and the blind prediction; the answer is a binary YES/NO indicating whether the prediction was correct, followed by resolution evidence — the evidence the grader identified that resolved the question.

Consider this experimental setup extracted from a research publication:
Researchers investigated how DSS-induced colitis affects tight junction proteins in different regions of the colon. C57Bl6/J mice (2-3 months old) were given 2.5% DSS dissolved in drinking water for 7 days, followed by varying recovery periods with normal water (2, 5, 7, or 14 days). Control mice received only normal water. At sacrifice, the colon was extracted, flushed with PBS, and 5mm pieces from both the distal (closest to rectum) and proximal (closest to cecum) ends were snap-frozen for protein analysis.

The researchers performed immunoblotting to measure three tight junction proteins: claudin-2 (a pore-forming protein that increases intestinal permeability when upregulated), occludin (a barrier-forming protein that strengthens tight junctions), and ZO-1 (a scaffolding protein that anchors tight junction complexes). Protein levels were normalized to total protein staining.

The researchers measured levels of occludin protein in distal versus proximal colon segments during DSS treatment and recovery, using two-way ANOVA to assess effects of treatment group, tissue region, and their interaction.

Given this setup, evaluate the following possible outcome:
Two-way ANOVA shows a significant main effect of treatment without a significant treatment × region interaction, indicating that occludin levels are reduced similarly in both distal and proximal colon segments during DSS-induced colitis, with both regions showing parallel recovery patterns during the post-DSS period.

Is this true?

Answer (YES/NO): NO